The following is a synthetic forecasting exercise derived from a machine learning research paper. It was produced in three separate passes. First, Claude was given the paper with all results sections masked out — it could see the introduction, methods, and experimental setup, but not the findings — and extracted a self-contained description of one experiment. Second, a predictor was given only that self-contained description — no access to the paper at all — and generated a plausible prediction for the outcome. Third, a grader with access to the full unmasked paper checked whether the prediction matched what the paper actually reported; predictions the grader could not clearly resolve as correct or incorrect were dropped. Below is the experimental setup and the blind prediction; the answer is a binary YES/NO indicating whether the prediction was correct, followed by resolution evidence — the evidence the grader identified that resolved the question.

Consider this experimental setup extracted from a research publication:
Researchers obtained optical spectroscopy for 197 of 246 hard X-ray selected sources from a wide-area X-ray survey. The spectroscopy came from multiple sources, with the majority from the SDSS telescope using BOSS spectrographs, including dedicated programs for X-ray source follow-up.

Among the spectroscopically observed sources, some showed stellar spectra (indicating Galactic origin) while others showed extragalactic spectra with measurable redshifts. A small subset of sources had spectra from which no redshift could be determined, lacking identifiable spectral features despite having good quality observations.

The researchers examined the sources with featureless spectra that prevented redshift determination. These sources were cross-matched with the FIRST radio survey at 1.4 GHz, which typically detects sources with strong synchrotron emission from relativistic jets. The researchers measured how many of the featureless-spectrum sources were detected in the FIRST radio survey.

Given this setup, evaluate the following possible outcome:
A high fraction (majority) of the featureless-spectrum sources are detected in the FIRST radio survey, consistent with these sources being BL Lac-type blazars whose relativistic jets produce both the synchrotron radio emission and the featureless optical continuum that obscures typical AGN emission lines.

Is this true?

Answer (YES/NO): YES